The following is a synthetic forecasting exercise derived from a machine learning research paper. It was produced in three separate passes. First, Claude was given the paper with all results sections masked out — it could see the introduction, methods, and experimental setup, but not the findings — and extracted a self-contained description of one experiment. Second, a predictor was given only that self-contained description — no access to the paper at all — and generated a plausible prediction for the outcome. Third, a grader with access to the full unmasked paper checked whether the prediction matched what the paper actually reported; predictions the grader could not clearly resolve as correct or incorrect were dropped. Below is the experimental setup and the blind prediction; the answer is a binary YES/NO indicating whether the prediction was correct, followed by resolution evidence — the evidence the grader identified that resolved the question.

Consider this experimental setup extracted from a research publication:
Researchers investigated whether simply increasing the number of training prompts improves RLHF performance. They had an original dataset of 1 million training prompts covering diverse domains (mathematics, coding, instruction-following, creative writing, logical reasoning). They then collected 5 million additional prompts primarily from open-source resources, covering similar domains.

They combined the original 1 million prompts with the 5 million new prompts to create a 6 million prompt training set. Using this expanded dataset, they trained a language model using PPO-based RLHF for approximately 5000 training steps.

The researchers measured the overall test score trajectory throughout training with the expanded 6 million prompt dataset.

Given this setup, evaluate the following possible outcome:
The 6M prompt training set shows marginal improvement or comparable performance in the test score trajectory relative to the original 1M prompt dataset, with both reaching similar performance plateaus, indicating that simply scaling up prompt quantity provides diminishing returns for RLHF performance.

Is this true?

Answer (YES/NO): YES